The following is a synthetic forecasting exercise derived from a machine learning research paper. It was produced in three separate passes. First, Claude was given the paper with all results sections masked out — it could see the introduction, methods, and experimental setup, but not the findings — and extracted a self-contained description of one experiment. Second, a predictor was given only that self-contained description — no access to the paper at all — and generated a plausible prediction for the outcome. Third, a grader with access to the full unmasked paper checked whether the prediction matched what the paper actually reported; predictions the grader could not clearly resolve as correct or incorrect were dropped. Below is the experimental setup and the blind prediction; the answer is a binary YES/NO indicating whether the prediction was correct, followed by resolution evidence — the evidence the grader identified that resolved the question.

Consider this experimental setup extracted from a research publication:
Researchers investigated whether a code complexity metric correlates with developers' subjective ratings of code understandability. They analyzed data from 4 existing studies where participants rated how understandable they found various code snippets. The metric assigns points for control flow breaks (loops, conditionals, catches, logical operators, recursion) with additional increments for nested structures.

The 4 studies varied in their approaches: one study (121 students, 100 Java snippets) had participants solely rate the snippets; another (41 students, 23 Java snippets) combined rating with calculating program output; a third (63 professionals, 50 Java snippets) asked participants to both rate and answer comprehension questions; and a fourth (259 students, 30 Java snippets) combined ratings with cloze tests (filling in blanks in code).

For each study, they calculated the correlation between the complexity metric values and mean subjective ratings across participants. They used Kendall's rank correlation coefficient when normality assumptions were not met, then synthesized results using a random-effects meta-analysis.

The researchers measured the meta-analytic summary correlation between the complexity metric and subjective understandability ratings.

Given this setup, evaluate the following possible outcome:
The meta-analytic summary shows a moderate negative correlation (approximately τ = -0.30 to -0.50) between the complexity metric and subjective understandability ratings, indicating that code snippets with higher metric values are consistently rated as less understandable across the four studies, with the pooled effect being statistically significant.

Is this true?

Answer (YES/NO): NO